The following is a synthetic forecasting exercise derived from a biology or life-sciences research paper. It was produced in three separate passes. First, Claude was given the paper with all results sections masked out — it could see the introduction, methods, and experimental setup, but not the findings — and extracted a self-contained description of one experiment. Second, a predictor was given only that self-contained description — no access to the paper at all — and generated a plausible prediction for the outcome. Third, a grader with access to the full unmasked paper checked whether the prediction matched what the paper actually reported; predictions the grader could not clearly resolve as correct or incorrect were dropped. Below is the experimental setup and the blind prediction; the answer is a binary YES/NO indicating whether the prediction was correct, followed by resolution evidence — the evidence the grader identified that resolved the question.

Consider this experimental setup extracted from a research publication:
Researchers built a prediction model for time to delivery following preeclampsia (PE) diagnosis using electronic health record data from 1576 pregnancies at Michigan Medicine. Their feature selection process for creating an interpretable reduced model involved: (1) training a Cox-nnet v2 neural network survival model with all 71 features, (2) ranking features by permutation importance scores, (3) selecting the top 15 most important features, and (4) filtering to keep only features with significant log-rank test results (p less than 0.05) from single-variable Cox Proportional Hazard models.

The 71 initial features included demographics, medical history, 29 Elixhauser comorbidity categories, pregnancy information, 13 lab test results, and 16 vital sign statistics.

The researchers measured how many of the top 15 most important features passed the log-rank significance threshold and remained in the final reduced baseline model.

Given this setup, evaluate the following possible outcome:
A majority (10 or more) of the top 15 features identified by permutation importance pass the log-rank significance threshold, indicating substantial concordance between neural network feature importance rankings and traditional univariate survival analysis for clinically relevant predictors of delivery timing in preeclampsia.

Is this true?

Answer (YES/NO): NO